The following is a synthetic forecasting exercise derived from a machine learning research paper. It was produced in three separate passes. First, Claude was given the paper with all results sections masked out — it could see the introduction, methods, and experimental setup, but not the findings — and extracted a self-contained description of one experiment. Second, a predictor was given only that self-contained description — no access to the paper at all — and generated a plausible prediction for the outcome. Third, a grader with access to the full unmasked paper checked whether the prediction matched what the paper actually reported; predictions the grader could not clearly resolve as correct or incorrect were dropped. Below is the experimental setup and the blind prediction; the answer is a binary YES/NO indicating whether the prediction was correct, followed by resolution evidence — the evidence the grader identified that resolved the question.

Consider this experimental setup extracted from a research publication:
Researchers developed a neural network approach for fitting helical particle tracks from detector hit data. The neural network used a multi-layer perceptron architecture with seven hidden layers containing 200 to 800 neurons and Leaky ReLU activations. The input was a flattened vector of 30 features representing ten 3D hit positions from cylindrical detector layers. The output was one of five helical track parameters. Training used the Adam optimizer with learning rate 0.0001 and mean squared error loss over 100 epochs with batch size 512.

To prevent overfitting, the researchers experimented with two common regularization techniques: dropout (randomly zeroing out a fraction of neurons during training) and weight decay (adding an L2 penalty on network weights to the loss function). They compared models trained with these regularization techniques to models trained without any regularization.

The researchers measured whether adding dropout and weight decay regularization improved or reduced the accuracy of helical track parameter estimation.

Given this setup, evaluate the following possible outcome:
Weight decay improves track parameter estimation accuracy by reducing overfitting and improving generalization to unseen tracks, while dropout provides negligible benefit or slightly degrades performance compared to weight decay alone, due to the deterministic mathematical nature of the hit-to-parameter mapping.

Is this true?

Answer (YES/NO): NO